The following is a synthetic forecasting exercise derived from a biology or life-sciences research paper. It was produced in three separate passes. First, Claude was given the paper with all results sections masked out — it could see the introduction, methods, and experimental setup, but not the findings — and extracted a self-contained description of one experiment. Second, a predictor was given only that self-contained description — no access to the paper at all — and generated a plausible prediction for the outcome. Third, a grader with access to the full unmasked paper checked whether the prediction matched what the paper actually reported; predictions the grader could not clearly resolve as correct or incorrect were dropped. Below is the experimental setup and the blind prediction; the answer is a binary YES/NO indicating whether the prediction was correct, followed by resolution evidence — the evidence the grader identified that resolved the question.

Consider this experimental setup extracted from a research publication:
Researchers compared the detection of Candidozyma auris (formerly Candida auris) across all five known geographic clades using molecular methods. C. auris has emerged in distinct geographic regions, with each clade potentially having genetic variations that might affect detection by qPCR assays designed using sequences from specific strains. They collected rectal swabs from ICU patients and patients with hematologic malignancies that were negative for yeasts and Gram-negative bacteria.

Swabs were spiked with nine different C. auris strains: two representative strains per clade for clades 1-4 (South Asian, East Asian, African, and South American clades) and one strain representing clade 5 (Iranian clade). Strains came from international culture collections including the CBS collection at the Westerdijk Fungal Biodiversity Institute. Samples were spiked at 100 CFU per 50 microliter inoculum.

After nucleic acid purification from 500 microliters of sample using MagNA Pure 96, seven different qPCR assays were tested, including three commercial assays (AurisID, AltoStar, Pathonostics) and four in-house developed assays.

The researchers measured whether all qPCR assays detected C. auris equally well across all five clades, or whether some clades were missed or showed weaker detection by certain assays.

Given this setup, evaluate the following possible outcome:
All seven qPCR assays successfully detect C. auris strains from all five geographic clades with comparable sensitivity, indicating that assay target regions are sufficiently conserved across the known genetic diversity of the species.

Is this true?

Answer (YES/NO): YES